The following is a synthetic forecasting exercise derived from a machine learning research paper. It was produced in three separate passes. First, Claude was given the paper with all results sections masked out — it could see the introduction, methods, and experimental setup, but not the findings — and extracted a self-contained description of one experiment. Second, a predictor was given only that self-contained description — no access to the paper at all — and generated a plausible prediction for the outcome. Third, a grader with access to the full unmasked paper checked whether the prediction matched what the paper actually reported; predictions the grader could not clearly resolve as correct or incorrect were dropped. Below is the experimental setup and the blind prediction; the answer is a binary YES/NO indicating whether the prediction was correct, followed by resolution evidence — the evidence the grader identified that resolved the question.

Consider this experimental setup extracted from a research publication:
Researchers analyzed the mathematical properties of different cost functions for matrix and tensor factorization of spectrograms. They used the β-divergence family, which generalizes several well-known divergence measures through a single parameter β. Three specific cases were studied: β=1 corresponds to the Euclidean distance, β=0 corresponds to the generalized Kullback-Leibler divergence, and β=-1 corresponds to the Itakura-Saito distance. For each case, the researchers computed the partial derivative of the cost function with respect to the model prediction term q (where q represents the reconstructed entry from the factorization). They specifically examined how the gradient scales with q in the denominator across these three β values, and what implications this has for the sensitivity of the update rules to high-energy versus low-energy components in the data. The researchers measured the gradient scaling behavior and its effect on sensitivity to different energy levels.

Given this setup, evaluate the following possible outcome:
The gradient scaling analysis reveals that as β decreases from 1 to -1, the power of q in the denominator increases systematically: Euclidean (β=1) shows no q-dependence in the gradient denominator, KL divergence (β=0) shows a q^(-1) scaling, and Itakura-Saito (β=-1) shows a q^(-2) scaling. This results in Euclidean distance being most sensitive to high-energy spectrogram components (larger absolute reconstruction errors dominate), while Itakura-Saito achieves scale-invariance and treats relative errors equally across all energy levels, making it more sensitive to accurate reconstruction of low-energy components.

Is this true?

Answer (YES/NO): YES